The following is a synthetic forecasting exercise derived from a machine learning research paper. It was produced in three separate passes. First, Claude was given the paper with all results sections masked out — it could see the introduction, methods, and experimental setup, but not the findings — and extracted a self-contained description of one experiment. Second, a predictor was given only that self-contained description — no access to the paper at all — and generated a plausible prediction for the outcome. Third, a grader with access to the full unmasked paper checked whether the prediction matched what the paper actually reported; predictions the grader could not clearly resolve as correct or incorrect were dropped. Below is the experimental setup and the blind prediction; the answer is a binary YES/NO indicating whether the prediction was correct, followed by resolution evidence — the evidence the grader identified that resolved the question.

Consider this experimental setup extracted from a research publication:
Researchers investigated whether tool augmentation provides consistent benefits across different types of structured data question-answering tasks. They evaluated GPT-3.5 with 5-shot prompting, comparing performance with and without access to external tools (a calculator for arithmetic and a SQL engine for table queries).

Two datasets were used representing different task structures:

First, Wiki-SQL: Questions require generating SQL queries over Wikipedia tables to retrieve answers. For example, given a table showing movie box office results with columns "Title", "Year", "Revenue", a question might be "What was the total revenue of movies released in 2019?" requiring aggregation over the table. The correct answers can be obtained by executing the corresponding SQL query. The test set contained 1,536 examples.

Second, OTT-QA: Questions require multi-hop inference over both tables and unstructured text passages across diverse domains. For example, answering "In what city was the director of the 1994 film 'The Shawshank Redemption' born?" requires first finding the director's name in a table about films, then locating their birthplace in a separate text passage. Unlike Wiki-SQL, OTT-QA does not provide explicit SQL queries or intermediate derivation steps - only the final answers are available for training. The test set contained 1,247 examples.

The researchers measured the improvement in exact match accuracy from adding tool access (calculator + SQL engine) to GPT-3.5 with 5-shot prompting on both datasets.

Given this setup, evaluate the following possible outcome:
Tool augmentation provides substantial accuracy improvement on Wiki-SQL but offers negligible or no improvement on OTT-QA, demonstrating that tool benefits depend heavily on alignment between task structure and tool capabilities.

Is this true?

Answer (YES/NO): YES